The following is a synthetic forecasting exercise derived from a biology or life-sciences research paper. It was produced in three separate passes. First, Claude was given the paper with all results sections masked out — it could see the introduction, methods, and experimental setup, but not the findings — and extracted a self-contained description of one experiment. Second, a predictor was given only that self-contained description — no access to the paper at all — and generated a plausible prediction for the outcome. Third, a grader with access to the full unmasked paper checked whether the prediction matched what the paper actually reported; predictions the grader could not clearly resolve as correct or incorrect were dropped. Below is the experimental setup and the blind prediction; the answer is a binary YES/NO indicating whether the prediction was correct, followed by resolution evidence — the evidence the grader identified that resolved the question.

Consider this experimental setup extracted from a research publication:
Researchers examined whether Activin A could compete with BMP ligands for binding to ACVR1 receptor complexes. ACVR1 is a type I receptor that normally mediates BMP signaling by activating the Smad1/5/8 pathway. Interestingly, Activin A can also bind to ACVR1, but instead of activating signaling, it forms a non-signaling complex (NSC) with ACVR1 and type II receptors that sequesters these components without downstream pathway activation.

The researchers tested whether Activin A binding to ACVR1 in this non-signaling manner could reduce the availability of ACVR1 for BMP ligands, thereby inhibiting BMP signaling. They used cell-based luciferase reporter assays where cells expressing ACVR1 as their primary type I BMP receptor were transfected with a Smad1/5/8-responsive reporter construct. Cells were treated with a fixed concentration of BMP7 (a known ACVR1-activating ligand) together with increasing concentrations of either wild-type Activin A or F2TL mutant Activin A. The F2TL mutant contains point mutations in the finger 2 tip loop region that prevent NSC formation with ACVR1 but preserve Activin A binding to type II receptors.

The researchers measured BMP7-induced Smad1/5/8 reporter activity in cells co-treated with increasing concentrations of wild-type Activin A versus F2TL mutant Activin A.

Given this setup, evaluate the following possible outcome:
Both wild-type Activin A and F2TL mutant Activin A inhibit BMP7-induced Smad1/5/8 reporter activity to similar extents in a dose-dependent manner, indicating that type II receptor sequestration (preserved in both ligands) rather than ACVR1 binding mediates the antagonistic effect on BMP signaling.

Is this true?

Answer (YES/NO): NO